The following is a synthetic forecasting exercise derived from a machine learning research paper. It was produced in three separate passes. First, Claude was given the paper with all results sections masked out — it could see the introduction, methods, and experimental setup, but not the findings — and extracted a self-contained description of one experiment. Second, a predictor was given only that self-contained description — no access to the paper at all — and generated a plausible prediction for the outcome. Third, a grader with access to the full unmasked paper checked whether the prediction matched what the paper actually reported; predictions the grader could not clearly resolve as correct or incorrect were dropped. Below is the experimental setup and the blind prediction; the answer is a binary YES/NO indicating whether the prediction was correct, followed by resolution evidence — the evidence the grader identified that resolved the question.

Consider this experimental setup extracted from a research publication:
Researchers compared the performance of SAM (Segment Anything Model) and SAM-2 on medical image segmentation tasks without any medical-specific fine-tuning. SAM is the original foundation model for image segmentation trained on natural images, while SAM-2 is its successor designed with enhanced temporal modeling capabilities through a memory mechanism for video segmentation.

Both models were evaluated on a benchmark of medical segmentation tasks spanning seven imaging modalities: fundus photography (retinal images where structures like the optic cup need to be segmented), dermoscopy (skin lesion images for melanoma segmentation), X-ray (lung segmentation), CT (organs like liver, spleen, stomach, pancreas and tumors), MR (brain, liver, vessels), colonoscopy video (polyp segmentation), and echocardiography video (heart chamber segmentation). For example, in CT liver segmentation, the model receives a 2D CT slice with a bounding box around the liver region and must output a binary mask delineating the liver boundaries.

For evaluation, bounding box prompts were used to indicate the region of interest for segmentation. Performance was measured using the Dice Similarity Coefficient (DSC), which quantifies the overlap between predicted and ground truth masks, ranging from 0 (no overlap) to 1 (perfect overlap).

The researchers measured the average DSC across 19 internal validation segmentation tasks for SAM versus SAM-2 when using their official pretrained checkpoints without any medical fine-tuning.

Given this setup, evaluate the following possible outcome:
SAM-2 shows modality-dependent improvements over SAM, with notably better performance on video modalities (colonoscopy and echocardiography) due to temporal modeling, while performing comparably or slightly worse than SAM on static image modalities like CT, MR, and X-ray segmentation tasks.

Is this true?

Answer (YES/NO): NO